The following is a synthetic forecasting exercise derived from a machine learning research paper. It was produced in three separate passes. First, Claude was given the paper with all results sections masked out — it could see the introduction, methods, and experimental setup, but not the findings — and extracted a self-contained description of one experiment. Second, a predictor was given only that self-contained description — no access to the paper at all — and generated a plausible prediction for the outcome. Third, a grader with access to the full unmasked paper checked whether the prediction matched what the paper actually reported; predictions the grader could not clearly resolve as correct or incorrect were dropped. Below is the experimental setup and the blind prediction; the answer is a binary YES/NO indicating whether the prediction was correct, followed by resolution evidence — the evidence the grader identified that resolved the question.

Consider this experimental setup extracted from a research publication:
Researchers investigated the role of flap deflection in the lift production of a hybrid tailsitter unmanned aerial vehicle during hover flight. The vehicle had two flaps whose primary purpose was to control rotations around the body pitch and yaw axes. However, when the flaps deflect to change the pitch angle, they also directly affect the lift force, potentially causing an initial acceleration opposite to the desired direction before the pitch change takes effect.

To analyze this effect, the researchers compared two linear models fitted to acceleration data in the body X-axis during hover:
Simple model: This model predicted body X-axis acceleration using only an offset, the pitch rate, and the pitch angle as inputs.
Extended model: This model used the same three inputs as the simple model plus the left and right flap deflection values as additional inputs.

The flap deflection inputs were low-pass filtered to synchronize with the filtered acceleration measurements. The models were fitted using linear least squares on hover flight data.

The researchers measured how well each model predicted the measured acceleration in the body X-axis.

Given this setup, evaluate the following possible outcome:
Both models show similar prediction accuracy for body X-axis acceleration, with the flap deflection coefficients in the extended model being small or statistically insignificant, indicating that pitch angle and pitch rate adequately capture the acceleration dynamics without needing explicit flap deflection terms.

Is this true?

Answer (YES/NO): NO